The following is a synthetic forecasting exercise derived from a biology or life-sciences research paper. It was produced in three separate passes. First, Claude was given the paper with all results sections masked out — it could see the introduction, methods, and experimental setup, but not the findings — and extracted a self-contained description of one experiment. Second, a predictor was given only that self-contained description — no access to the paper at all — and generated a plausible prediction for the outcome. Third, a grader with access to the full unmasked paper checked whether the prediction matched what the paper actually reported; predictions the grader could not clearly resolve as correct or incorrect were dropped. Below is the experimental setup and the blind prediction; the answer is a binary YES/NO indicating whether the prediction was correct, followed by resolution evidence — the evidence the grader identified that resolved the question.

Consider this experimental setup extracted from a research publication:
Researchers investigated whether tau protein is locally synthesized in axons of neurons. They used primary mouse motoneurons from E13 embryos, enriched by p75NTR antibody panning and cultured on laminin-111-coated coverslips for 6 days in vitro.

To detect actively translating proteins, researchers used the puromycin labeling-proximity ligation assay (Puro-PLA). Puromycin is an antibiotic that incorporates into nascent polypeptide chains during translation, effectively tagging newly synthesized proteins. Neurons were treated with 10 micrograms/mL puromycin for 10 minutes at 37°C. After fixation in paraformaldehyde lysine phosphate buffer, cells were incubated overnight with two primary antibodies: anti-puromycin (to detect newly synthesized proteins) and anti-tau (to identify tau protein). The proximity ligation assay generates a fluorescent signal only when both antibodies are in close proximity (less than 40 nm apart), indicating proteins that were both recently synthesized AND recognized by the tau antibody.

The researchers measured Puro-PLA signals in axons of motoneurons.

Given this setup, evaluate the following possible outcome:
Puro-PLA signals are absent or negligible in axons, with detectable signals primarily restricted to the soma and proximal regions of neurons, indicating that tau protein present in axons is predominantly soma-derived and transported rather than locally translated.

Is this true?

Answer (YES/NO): NO